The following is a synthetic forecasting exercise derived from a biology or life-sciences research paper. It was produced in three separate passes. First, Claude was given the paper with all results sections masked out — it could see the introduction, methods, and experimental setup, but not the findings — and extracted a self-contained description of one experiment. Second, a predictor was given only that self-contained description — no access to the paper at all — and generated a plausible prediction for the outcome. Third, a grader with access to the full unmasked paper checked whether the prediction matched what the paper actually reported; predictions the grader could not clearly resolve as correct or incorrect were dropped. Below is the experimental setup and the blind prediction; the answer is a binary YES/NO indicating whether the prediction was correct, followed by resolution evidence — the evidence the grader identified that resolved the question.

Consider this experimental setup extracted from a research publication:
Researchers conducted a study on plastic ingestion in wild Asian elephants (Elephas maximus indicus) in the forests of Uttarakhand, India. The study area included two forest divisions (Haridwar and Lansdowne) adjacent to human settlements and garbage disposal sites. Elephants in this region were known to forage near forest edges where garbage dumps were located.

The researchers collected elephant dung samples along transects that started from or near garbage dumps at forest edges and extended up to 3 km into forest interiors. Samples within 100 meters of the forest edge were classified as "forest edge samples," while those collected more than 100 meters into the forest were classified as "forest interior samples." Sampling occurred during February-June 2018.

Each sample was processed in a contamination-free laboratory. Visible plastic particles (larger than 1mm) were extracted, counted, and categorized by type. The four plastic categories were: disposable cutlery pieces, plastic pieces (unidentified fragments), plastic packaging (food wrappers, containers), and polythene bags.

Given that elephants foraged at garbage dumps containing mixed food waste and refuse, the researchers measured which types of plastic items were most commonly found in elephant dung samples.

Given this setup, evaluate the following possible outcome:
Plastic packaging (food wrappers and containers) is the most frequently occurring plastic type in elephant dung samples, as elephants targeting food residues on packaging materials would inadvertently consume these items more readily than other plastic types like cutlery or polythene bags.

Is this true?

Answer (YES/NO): NO